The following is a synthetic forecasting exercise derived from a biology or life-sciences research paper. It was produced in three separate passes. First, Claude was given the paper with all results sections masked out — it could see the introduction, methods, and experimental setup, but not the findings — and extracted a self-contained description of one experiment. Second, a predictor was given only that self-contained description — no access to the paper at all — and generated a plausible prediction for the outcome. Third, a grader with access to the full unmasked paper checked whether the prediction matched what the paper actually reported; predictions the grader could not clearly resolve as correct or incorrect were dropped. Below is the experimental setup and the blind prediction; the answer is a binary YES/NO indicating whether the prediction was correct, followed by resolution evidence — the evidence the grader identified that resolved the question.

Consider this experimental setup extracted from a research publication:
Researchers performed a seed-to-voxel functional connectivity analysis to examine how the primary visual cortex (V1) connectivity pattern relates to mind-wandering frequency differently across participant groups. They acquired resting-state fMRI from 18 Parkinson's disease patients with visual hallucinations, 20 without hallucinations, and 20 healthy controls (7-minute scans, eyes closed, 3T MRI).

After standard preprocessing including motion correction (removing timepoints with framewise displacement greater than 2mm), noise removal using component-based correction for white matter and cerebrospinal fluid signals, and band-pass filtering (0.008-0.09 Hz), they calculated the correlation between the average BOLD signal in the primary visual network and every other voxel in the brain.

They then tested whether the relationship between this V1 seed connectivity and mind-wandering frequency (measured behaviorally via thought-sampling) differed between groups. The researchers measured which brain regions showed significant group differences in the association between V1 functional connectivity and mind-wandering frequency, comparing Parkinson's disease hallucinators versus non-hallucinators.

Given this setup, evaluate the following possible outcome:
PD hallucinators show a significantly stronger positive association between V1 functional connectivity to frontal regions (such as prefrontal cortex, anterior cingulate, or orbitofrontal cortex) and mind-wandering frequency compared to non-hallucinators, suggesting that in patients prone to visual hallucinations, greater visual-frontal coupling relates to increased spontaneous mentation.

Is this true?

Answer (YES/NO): YES